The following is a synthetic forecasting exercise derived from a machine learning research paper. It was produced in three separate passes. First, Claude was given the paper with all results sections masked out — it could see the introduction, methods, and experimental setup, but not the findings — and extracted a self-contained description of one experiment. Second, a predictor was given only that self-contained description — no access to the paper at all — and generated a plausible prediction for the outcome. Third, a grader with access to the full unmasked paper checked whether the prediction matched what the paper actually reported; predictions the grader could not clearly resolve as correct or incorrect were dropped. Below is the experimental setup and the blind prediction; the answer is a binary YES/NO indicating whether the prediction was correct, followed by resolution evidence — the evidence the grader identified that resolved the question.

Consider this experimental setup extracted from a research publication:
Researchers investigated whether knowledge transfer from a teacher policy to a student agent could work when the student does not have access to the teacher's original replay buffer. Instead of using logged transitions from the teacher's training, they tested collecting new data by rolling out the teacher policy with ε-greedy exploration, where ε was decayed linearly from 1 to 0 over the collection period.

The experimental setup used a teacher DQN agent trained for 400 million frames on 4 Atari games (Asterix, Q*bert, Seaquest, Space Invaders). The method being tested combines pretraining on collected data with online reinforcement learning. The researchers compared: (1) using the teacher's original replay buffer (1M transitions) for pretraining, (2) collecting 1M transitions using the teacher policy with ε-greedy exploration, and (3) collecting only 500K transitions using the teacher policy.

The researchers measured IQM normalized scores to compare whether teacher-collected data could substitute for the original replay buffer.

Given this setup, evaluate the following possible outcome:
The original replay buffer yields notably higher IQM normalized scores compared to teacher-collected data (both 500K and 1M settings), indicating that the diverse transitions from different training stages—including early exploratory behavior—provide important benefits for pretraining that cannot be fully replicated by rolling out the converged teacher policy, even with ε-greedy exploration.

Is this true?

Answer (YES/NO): NO